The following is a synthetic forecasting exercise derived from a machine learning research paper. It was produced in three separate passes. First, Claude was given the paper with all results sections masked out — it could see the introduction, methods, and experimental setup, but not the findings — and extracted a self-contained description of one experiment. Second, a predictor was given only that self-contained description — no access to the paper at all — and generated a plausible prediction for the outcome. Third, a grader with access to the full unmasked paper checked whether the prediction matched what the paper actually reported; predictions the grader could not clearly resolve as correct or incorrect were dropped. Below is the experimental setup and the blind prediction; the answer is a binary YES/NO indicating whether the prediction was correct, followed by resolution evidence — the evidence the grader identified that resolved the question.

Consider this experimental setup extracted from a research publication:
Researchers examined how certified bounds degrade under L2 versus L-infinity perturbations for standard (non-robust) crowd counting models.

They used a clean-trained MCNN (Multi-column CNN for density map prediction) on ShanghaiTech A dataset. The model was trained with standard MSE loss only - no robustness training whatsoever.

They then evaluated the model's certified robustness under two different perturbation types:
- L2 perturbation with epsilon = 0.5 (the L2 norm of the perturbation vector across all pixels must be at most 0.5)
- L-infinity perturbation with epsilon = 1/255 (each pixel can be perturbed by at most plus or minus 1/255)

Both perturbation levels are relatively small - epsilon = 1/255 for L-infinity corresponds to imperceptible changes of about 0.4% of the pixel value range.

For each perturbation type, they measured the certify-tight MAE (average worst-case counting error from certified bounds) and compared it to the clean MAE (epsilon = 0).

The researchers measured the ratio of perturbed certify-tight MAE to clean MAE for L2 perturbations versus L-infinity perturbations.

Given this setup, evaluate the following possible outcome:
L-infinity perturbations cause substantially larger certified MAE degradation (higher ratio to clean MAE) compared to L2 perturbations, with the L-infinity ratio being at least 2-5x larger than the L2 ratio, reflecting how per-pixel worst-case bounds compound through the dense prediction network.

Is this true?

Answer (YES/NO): NO